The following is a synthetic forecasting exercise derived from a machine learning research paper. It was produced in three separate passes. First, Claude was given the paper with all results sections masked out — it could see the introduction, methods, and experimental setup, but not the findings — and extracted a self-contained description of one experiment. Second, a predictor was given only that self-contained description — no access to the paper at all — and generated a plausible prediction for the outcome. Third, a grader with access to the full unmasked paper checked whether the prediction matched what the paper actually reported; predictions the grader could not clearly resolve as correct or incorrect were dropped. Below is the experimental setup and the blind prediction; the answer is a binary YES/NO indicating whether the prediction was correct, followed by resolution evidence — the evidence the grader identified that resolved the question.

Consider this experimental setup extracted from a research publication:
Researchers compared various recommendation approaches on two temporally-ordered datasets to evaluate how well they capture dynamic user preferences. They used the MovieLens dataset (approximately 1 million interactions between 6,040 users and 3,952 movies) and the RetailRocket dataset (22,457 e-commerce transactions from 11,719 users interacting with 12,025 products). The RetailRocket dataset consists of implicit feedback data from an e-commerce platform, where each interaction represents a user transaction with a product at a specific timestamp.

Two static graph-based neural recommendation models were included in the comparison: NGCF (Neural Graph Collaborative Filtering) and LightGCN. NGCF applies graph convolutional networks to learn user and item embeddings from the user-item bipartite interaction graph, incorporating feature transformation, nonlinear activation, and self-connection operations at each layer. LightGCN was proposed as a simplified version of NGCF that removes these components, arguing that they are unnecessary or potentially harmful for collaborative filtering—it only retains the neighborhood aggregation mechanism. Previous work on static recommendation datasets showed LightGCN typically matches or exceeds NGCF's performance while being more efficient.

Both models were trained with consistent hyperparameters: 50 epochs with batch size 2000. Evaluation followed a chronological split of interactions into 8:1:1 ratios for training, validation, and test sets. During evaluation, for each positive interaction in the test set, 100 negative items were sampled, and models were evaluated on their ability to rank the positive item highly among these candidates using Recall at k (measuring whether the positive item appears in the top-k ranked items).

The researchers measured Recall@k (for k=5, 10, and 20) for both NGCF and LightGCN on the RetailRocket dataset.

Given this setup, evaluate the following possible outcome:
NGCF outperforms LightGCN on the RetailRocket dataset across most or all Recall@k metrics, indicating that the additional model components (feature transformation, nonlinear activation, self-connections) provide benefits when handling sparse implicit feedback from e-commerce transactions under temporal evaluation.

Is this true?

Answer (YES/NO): YES